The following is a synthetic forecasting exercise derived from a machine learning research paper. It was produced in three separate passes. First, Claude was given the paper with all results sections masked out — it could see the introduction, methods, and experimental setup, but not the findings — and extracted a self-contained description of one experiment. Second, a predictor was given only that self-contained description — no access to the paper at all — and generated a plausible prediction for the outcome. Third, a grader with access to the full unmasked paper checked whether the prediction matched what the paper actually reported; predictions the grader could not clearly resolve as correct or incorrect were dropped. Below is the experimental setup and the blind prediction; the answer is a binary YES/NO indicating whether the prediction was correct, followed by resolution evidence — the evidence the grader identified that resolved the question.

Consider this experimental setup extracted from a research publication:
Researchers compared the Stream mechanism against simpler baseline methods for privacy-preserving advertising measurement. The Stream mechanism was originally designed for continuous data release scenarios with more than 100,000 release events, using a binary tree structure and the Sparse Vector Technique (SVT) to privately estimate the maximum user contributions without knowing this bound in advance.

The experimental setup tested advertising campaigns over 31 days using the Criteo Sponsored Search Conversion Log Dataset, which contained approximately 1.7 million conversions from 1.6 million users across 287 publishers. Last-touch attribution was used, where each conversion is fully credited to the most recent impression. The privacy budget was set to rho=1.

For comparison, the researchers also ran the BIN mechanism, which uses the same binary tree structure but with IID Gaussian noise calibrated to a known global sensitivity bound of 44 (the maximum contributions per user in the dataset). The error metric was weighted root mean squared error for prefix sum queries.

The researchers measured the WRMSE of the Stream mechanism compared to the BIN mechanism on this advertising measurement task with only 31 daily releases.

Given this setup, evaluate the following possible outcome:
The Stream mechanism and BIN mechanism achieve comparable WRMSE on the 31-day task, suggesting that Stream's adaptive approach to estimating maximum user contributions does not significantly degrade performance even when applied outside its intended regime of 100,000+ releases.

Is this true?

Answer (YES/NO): NO